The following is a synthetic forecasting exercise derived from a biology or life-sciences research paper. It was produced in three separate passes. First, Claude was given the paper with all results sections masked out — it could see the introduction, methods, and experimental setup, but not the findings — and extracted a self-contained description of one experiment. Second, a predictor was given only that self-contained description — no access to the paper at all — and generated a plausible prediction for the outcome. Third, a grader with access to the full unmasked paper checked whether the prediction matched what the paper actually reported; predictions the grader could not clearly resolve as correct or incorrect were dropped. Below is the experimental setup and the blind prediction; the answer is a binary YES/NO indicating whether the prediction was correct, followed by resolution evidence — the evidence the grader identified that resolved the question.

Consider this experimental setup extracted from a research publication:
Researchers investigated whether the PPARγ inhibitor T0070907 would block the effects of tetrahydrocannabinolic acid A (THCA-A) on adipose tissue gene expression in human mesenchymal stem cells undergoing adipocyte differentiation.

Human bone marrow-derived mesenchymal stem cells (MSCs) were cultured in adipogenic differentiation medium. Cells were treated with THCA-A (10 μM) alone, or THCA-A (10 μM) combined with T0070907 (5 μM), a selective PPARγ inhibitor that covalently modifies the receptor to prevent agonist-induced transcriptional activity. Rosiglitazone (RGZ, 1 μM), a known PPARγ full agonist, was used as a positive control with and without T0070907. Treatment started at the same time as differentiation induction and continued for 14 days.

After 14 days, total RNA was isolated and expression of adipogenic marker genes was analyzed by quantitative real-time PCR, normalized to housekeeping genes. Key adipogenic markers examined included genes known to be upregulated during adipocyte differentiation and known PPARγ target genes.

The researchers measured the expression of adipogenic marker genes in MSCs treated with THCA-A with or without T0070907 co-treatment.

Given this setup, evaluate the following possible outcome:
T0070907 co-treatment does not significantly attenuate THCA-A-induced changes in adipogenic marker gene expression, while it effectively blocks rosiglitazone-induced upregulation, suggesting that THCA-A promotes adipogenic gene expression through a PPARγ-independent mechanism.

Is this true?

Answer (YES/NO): NO